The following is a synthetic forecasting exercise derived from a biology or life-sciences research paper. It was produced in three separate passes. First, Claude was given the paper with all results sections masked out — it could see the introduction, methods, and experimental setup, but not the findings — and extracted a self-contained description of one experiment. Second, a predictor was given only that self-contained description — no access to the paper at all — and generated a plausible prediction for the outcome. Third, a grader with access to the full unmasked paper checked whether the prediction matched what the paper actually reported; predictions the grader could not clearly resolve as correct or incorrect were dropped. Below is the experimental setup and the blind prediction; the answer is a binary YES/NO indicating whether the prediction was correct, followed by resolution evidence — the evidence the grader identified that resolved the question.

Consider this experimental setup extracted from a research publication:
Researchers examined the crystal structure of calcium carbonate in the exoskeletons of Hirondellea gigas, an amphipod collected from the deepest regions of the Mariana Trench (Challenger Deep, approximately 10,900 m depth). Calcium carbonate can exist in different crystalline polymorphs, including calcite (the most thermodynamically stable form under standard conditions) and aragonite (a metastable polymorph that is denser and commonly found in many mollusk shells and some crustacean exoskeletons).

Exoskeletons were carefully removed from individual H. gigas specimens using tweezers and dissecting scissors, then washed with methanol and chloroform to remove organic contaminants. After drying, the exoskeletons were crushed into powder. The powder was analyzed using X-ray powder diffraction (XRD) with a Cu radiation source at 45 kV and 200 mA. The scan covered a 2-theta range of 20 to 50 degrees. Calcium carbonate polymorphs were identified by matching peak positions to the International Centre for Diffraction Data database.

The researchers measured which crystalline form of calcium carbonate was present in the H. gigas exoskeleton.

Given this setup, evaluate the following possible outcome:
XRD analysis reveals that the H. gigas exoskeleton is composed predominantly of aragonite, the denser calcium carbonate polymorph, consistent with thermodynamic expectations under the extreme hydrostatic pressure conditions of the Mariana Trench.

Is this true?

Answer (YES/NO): NO